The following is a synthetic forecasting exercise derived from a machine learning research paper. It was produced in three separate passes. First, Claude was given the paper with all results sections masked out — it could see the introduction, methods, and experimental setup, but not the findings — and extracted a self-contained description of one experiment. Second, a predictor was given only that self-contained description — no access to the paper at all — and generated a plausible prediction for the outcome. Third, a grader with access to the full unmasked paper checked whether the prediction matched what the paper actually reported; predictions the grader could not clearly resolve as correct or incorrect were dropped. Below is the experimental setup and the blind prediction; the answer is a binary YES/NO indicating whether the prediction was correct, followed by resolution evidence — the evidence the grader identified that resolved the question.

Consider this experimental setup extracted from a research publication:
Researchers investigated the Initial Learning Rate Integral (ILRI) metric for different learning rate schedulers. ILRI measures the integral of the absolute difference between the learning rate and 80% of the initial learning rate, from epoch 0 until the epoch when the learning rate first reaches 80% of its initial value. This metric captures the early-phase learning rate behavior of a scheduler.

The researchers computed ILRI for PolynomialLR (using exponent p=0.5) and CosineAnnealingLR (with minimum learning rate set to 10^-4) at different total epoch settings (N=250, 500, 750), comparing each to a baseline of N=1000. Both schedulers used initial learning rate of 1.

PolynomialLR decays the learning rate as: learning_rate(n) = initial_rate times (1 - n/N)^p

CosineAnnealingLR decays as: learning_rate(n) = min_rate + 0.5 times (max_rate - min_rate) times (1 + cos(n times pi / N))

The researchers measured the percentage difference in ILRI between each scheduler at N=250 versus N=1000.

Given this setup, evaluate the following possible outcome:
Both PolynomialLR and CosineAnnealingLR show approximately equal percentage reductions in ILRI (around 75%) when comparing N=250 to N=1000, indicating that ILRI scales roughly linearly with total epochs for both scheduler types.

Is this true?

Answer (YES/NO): YES